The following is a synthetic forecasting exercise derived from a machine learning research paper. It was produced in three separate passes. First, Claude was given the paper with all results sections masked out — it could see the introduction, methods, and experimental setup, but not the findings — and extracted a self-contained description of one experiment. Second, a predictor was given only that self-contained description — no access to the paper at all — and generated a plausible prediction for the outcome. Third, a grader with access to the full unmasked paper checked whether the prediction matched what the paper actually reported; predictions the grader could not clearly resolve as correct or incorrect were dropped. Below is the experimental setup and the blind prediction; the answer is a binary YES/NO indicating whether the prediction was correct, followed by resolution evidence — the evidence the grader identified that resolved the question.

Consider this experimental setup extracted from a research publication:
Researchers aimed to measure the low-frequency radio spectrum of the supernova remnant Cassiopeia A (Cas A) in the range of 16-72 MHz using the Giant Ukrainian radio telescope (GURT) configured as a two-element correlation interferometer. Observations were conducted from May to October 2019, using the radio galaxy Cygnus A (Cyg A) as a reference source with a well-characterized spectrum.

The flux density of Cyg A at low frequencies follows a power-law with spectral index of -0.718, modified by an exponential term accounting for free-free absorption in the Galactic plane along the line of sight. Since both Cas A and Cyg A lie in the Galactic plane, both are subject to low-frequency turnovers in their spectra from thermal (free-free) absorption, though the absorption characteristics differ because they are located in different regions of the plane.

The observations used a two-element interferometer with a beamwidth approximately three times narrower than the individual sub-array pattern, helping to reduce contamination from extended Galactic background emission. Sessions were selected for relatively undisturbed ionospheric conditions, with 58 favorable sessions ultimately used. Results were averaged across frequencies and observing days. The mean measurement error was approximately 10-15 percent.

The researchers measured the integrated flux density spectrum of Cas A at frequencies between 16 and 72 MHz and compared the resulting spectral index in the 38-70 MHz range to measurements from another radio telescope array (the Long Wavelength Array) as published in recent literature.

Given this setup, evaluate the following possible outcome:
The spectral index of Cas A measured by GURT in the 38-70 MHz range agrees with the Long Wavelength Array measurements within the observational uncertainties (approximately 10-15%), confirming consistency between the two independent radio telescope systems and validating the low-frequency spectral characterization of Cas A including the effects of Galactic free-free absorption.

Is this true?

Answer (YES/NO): NO